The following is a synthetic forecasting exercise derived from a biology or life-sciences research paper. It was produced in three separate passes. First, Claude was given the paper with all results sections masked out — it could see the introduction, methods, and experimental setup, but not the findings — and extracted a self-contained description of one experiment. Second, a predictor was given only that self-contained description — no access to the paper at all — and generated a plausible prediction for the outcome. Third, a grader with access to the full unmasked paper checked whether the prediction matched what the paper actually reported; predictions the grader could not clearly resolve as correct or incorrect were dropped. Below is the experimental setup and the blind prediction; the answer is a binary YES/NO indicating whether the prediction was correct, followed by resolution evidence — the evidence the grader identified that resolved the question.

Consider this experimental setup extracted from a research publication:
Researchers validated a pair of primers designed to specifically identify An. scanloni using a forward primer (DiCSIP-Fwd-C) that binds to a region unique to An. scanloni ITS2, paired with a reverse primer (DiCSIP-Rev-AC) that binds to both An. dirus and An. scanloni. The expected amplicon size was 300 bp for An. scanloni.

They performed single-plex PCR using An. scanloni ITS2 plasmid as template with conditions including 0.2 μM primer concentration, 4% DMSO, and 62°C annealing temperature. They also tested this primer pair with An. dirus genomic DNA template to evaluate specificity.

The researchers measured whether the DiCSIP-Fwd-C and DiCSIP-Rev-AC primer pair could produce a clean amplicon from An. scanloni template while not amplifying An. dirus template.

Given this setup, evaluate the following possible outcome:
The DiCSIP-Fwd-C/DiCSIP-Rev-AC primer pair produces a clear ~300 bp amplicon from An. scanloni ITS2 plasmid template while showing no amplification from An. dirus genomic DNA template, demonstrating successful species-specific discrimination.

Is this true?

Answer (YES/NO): NO